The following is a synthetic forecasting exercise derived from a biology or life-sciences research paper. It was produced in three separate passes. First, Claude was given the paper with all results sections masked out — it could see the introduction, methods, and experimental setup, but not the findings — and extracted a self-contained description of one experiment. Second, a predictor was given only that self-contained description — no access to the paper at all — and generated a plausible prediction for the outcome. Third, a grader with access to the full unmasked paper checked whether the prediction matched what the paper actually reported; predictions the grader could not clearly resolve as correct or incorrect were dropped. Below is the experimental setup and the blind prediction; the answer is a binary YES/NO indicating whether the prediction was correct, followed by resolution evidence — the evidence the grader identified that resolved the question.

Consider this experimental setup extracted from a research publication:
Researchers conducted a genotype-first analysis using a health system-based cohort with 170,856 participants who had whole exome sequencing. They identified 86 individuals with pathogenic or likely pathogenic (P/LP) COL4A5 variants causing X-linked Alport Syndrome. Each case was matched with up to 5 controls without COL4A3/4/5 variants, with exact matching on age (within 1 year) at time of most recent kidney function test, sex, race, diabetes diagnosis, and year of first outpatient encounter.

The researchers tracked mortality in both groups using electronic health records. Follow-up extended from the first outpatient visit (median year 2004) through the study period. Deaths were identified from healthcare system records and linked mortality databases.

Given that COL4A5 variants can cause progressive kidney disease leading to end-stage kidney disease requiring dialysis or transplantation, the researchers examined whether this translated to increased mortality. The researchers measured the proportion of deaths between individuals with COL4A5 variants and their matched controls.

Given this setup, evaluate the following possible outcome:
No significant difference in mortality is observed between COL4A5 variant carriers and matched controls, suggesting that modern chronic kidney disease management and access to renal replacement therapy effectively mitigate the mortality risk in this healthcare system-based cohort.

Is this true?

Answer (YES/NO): YES